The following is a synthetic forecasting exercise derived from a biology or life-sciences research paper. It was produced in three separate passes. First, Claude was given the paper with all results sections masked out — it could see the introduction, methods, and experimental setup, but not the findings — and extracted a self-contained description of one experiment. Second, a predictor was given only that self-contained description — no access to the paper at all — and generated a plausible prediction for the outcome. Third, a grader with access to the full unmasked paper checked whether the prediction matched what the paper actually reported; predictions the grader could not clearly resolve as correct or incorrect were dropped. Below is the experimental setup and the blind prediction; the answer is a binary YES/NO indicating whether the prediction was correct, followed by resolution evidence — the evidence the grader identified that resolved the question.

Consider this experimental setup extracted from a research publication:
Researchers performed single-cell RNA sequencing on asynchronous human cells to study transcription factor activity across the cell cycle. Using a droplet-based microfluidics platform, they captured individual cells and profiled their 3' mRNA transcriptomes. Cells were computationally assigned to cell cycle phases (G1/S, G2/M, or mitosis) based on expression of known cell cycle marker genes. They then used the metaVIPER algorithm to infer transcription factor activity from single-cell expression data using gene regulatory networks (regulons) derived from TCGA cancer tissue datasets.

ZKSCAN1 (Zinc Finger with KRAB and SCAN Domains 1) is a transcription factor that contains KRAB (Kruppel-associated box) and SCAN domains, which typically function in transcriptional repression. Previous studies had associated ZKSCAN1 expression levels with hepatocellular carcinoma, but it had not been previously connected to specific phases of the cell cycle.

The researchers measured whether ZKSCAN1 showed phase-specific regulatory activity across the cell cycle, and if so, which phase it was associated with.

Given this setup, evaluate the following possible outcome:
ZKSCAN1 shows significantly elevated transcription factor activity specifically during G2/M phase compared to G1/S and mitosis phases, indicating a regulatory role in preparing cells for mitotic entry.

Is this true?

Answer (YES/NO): YES